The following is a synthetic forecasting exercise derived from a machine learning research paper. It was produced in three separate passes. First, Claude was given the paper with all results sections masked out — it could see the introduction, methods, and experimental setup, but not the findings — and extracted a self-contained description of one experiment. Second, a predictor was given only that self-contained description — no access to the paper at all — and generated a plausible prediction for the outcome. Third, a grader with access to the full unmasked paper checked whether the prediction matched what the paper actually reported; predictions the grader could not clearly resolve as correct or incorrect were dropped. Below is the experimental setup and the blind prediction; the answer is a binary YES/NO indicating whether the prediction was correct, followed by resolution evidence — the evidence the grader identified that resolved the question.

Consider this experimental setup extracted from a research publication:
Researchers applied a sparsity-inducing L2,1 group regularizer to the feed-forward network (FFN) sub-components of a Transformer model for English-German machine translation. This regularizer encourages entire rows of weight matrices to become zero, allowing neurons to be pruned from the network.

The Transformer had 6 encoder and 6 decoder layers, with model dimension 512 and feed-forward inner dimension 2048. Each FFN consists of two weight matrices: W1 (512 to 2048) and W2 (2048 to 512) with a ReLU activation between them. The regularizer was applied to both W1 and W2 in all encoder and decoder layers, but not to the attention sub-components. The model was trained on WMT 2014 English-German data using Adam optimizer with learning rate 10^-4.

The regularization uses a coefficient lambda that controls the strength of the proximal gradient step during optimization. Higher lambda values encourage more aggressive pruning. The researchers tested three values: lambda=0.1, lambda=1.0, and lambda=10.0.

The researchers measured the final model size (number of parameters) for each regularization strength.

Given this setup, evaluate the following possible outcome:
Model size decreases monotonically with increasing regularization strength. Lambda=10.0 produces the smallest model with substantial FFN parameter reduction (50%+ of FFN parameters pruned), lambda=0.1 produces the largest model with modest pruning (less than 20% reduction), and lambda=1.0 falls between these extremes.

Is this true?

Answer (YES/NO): NO